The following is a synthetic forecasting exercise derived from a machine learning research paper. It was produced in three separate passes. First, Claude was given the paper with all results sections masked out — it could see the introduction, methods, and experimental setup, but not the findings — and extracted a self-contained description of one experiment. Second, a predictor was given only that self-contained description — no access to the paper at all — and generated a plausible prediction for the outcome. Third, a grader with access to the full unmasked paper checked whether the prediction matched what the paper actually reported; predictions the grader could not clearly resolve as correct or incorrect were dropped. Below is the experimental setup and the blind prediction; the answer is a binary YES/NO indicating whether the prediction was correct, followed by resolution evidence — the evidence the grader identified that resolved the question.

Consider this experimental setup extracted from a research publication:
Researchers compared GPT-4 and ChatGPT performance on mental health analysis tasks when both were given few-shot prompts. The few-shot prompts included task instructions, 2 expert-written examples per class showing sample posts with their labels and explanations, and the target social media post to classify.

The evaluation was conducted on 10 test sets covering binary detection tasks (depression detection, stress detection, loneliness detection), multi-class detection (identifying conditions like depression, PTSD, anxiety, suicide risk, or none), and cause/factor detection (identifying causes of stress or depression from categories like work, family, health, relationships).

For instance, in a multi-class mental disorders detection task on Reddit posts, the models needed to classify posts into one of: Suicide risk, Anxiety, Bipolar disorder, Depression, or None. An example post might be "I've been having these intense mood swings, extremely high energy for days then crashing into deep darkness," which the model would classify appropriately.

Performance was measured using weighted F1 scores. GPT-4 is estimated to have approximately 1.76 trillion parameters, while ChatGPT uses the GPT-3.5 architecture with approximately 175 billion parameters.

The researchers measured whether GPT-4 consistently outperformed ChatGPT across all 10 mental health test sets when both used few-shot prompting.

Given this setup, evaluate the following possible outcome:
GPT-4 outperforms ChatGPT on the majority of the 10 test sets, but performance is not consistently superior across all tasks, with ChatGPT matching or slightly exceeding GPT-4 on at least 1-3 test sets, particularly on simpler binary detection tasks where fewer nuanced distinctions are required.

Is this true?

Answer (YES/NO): NO